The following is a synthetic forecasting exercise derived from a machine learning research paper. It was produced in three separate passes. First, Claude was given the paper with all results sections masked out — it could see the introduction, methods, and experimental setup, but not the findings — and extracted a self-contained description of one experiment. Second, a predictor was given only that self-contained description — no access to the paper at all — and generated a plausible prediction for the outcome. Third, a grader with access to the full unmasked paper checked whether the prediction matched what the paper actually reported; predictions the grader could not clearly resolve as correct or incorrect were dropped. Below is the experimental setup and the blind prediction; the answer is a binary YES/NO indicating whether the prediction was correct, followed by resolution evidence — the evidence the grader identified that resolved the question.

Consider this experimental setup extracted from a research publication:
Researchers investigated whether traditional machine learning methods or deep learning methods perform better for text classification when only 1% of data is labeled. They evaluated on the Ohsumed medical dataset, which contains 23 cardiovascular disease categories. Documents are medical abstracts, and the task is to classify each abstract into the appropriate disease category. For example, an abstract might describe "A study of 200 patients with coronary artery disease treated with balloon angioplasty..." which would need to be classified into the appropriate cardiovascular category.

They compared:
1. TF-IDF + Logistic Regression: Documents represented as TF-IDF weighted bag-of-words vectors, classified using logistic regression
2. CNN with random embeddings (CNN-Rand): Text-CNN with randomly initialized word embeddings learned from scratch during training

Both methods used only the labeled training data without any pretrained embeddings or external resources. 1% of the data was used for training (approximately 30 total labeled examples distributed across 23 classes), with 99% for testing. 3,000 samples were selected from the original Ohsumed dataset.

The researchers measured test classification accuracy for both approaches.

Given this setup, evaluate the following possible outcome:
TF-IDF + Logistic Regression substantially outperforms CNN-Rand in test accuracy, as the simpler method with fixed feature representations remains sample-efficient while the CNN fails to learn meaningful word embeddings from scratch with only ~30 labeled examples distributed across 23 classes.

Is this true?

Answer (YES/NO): NO